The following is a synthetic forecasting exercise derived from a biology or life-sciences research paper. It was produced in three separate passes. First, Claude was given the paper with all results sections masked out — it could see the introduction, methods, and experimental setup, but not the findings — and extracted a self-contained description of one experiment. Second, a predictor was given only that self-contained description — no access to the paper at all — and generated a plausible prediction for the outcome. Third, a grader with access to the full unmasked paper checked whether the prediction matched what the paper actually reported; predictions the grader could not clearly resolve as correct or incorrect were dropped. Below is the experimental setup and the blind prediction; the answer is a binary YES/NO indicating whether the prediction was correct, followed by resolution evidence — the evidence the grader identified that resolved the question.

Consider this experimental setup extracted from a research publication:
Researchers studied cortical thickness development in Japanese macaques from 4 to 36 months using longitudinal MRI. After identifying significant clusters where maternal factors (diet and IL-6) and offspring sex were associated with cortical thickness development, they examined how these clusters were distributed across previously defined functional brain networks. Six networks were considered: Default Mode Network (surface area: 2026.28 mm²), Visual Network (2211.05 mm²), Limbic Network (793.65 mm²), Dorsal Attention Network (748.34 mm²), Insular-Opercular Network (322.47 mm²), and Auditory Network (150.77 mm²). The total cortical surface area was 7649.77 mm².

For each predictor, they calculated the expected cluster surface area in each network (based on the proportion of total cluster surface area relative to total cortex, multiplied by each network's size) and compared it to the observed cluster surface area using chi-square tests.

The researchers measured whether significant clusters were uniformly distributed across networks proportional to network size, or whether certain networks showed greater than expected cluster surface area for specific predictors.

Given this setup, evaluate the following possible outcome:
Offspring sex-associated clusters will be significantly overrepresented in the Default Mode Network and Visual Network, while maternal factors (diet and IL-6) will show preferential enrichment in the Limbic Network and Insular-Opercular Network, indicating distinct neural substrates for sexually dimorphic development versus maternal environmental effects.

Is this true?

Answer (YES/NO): NO